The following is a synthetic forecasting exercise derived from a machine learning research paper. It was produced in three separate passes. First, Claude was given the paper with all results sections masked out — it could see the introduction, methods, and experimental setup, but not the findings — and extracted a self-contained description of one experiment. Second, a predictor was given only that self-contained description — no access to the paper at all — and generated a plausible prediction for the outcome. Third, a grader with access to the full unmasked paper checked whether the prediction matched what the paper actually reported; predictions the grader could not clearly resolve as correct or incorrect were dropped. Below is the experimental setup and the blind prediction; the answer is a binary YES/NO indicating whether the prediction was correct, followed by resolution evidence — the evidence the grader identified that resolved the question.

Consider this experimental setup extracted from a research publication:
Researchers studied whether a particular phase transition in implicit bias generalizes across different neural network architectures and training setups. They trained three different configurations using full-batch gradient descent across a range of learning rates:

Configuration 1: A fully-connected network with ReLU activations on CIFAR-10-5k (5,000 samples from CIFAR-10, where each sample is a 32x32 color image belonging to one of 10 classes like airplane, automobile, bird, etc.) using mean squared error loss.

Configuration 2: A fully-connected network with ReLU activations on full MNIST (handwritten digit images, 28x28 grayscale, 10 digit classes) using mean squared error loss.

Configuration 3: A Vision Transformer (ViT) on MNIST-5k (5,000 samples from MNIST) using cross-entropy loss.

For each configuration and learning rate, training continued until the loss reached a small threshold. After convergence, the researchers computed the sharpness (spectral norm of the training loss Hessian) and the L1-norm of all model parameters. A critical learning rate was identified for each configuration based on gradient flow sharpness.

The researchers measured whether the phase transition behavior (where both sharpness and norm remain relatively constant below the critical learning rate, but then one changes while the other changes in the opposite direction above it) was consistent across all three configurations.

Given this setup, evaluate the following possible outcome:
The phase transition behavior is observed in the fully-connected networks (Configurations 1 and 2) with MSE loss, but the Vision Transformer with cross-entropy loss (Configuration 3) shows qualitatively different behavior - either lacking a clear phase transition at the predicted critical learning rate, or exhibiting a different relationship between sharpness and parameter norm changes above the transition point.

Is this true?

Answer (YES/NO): NO